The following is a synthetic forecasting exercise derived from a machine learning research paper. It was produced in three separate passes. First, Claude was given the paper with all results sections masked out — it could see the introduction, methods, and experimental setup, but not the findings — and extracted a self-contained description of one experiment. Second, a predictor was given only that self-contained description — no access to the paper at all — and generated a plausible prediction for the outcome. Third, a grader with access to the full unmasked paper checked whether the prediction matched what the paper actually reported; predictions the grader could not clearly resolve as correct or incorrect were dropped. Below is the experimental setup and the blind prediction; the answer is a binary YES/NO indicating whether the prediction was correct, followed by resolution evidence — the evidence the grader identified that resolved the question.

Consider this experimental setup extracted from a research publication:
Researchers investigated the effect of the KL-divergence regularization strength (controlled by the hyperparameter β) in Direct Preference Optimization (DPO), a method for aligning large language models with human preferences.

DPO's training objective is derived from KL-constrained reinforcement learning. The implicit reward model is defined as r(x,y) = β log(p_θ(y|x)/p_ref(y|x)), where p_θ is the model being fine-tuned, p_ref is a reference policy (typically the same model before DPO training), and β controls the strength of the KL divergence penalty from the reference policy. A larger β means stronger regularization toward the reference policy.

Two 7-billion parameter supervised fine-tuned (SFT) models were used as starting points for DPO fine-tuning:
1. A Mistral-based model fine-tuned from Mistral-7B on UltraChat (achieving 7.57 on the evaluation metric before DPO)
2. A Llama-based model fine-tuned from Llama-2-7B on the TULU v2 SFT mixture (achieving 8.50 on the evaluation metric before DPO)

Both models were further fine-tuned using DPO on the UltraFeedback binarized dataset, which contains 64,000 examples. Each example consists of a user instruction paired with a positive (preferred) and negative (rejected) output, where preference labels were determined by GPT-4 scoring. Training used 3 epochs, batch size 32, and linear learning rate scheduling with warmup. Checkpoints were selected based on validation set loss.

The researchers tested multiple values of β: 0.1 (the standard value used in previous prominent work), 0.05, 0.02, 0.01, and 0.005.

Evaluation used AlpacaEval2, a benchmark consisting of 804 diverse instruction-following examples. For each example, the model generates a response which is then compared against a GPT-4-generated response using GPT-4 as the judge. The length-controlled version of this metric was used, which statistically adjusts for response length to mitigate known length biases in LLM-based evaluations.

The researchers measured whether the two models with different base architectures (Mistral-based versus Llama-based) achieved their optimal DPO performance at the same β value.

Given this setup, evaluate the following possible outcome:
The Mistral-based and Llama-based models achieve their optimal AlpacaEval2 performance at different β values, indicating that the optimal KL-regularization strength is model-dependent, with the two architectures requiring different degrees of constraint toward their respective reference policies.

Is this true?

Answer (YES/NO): YES